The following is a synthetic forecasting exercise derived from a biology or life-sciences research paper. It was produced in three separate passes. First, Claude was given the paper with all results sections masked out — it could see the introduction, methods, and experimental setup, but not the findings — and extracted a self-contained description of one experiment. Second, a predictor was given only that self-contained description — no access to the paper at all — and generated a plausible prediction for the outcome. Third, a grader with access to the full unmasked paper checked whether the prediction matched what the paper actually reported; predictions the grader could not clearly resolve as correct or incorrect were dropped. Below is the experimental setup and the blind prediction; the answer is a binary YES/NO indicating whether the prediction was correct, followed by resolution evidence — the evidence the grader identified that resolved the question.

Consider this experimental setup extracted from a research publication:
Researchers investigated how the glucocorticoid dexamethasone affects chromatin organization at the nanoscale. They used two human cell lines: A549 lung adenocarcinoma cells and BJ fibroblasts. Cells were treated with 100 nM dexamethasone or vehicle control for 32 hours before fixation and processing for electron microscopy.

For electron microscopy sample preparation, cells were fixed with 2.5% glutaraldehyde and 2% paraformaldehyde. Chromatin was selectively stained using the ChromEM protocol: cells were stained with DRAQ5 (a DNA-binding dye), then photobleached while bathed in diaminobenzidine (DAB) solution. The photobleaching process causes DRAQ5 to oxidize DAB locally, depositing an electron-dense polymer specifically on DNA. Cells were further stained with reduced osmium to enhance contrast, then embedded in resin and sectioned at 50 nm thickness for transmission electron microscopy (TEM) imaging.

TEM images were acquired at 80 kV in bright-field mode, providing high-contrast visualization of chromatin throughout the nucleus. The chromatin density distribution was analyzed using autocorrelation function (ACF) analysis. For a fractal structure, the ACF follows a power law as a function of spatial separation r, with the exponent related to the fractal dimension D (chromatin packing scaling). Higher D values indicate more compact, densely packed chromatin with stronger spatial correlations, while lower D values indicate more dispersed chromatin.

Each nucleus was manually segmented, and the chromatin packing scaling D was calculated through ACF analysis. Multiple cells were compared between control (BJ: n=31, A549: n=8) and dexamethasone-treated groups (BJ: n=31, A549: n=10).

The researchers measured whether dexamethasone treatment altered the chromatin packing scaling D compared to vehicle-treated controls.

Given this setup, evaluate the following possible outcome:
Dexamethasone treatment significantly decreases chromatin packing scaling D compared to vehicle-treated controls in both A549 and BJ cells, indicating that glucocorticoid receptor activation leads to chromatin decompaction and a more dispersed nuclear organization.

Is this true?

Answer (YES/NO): YES